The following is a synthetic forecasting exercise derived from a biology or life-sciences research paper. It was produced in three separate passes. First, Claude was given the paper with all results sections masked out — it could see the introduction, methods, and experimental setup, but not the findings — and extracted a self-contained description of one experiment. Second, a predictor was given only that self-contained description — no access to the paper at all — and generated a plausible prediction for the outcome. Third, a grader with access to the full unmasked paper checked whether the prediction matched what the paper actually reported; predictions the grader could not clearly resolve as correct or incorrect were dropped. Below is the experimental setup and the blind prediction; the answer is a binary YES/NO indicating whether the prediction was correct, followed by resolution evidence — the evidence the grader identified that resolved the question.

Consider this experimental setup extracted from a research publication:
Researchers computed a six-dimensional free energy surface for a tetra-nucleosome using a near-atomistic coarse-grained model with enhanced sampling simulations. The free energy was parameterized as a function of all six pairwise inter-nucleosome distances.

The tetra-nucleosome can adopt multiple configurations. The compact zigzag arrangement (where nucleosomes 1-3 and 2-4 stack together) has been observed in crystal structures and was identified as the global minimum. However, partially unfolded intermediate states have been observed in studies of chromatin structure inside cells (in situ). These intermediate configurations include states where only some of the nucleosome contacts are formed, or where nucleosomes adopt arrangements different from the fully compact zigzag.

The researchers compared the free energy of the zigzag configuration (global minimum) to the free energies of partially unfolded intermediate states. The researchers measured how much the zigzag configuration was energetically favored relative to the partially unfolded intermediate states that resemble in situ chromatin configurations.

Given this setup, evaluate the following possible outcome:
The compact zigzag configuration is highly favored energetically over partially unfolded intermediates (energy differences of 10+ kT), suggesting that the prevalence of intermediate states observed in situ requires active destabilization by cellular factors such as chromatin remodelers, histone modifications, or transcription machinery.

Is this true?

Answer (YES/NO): NO